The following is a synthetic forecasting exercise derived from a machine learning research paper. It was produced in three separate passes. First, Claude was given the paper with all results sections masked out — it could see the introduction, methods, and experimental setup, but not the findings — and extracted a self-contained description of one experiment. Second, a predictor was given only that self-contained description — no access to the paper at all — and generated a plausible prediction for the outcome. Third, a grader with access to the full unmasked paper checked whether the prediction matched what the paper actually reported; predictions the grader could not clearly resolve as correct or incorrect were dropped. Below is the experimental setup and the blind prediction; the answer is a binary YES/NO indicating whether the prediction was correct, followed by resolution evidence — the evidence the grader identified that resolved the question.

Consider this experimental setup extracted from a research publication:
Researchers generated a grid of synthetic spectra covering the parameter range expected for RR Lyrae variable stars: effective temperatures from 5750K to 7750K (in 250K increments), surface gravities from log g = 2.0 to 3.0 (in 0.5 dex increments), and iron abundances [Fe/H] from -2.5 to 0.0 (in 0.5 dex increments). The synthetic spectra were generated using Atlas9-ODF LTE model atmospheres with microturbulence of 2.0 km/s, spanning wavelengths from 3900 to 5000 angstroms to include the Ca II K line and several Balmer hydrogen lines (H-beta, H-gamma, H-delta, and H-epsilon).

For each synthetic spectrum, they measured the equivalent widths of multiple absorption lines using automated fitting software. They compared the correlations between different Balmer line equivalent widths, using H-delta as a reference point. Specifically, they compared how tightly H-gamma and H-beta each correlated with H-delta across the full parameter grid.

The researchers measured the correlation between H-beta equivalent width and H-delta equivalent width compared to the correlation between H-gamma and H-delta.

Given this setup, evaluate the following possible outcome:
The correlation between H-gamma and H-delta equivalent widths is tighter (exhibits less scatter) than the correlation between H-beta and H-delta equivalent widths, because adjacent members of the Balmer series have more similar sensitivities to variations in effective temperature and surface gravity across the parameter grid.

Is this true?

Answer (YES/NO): YES